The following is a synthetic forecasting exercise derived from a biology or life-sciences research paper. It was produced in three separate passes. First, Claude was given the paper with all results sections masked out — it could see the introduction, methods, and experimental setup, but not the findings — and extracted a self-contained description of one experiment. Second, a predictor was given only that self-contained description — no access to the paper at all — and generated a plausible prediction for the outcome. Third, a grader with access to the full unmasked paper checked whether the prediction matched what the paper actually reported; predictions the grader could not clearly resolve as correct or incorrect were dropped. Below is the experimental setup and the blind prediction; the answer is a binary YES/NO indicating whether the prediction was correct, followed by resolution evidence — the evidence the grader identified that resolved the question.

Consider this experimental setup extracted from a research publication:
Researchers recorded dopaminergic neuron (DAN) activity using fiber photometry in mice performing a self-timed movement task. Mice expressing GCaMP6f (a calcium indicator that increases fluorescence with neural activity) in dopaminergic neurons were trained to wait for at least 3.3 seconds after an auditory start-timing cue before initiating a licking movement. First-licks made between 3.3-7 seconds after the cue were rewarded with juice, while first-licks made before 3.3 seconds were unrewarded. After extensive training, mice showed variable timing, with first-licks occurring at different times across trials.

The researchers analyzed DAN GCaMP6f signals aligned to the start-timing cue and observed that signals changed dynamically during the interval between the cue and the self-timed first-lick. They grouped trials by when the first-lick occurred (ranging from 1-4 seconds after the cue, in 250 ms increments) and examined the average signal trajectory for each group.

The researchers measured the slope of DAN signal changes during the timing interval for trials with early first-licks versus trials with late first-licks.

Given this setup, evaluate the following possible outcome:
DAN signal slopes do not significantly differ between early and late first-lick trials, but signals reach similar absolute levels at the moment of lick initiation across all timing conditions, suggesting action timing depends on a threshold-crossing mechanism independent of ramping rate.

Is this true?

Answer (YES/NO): NO